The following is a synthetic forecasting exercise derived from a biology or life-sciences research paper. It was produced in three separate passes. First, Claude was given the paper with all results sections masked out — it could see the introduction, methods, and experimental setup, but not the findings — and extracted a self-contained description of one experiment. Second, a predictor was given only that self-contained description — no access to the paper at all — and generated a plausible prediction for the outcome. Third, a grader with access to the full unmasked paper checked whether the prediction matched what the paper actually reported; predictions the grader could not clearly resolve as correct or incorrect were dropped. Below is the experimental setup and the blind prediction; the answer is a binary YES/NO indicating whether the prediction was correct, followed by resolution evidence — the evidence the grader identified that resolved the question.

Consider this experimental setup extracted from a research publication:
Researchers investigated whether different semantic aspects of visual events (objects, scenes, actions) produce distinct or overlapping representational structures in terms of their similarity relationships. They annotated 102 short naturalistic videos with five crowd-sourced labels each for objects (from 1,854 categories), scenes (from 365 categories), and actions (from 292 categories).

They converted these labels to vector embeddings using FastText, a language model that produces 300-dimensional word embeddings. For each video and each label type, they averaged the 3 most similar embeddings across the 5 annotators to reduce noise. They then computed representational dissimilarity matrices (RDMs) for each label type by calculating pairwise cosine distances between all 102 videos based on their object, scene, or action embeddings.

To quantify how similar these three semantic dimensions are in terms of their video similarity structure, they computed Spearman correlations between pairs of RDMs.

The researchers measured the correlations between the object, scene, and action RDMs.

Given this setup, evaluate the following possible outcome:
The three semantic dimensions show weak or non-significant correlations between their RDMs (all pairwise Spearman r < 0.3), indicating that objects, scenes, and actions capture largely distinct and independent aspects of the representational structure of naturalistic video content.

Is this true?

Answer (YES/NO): YES